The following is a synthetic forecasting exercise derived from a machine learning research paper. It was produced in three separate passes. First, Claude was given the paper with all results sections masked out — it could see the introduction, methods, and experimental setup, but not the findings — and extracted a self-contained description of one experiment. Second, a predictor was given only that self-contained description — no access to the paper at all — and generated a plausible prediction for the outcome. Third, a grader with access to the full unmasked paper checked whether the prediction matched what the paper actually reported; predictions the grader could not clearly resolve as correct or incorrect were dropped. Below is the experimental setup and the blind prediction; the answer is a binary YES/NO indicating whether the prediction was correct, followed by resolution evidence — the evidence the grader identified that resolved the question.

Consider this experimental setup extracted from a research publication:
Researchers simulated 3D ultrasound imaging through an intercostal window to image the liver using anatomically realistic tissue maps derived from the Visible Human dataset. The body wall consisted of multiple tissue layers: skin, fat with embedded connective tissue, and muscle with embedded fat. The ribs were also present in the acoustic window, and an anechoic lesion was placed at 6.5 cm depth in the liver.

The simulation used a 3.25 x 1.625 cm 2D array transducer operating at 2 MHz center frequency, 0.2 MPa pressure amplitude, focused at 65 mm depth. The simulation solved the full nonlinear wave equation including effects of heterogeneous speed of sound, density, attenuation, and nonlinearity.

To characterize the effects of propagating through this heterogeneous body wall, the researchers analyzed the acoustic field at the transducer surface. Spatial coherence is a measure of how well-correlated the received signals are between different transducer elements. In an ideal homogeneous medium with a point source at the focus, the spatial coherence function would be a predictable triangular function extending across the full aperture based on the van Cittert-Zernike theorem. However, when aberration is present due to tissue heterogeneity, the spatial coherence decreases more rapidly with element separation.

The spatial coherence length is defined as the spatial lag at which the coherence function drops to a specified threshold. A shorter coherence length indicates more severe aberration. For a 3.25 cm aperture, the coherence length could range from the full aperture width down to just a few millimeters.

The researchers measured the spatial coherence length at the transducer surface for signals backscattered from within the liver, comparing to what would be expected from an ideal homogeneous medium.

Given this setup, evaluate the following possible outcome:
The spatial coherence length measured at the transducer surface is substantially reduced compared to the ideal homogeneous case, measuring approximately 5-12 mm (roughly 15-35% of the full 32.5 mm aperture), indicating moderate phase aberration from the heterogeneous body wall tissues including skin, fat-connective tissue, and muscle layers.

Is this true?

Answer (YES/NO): NO